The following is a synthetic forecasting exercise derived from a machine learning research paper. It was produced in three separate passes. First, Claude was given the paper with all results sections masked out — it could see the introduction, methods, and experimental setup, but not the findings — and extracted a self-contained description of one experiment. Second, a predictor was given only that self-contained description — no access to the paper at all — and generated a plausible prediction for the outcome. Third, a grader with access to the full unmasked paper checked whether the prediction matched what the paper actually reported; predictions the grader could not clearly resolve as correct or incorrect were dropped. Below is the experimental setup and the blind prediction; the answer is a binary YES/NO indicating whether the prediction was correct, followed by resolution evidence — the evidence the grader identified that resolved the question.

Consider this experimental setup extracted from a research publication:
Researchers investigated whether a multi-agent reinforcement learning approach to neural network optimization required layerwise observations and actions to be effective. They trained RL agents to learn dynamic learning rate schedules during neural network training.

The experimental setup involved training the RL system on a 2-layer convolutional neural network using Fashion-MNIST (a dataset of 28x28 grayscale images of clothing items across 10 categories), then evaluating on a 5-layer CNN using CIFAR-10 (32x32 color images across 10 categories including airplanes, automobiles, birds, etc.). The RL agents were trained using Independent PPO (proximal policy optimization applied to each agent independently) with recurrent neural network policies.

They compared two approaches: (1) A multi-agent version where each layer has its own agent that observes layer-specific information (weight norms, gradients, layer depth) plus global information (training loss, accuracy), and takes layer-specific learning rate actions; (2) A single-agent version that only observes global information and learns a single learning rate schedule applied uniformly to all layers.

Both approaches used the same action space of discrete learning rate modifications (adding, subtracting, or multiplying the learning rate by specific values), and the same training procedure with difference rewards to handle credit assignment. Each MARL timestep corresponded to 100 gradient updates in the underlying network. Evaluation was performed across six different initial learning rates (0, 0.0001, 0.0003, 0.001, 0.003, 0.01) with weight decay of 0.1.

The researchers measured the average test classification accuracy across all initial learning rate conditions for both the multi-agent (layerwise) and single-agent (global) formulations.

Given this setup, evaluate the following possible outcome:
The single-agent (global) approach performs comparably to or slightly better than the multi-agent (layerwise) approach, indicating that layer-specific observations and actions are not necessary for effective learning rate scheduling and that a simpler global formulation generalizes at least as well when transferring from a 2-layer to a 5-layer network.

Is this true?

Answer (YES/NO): NO